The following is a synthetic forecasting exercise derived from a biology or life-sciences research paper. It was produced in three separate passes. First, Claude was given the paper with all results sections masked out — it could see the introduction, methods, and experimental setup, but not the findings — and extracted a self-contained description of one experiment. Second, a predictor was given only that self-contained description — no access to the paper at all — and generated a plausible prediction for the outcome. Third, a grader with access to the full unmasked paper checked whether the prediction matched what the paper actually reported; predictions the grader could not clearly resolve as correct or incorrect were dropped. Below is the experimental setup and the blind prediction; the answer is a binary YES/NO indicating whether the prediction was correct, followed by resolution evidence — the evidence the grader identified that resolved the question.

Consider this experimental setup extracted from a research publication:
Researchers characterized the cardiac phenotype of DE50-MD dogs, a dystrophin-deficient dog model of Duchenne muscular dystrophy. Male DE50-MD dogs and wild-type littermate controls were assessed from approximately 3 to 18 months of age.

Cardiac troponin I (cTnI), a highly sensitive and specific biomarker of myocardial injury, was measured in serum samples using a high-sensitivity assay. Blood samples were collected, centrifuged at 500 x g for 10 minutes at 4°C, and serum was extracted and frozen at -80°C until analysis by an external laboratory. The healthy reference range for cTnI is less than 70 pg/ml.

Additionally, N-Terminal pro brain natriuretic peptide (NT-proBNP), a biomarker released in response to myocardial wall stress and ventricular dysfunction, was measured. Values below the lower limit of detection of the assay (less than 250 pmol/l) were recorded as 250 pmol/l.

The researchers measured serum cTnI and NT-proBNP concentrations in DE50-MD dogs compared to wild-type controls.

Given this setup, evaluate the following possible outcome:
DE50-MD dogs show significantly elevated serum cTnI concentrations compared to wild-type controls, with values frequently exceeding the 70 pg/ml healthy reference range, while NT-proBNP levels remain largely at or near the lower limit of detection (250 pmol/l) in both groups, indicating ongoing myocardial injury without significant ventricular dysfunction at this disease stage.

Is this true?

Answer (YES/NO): NO